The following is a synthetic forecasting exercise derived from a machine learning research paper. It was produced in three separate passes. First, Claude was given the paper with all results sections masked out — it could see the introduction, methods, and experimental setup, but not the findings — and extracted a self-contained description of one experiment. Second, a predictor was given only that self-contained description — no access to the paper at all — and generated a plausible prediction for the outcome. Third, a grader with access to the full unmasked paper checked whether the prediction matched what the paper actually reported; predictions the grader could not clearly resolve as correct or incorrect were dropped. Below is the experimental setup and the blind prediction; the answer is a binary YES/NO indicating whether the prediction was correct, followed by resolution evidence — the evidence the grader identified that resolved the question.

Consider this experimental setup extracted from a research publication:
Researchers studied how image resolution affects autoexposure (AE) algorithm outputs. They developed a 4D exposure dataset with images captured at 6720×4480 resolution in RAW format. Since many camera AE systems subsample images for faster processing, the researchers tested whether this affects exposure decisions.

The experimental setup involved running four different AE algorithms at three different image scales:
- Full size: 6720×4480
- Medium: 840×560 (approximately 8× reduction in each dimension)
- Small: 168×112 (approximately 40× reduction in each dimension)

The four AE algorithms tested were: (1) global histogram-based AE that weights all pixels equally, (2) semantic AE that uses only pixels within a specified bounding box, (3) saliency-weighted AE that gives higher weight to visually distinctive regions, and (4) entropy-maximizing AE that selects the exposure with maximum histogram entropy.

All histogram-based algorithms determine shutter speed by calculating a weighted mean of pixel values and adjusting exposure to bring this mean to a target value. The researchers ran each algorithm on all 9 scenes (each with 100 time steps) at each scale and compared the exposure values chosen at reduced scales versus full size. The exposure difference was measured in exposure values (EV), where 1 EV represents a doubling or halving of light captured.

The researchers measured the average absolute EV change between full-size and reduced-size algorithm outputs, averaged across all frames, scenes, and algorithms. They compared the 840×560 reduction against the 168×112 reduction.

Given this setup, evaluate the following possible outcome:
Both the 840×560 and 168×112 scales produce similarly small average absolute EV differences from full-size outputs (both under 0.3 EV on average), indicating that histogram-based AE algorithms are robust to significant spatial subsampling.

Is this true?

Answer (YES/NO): YES